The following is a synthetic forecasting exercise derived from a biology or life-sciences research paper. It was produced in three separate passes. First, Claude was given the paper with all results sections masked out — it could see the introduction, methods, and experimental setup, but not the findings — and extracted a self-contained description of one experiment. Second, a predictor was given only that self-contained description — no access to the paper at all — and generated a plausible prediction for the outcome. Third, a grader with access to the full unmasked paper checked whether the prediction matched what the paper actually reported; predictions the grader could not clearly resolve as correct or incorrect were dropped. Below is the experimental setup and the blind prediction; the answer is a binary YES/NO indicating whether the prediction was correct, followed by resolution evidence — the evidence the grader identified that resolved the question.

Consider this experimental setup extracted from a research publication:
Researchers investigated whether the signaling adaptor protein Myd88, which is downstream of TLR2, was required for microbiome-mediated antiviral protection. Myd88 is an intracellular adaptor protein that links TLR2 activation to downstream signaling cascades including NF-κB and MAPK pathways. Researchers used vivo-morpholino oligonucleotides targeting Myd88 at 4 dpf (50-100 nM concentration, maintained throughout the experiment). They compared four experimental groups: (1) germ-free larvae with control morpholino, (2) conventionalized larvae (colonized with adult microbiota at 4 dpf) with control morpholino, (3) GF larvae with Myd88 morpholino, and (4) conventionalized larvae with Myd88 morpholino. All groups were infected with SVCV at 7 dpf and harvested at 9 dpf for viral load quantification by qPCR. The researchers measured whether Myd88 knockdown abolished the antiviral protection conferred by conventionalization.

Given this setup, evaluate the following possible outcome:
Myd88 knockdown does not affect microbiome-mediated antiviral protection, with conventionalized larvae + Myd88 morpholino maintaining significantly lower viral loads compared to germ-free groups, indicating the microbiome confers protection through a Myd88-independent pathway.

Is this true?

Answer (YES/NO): NO